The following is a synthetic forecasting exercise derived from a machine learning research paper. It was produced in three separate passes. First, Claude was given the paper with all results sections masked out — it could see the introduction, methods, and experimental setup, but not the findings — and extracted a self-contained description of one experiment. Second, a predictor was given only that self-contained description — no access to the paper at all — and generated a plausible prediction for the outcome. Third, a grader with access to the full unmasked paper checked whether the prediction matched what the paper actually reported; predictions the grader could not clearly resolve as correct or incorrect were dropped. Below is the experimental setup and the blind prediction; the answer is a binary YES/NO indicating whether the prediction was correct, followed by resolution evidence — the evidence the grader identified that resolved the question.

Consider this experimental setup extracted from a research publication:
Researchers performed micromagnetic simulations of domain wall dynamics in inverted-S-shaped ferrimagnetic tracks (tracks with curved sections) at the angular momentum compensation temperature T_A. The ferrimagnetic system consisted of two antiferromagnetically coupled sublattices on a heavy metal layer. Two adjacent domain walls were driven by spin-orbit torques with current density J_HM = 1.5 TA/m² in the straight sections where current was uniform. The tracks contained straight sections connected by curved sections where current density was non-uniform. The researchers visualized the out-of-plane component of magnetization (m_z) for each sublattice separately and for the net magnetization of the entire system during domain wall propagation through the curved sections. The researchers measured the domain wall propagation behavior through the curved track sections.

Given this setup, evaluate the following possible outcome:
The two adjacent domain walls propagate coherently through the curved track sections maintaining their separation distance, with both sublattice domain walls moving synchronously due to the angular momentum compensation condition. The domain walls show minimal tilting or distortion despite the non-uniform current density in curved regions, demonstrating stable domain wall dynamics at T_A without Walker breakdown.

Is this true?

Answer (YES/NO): NO